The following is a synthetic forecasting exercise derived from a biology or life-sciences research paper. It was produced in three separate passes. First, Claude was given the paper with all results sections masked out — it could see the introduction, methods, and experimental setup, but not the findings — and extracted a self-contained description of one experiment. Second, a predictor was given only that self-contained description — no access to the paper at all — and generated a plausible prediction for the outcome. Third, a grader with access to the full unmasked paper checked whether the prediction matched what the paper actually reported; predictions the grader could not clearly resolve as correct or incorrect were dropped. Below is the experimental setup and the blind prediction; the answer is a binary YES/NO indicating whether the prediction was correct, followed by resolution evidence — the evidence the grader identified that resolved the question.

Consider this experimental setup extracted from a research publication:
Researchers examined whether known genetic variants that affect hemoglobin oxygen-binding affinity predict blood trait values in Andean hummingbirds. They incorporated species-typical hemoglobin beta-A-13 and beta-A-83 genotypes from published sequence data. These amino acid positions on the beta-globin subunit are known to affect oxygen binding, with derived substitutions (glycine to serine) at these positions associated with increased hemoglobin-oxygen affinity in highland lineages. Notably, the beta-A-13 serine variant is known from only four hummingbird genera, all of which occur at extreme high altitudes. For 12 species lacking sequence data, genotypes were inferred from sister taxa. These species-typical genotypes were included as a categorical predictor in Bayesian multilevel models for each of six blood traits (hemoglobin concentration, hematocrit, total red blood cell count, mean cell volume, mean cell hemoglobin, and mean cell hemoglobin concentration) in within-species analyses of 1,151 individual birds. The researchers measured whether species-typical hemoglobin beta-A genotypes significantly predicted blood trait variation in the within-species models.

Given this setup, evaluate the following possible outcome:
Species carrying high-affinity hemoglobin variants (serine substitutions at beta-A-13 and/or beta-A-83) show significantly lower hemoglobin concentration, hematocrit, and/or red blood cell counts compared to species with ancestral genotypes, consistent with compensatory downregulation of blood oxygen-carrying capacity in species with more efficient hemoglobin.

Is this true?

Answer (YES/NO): NO